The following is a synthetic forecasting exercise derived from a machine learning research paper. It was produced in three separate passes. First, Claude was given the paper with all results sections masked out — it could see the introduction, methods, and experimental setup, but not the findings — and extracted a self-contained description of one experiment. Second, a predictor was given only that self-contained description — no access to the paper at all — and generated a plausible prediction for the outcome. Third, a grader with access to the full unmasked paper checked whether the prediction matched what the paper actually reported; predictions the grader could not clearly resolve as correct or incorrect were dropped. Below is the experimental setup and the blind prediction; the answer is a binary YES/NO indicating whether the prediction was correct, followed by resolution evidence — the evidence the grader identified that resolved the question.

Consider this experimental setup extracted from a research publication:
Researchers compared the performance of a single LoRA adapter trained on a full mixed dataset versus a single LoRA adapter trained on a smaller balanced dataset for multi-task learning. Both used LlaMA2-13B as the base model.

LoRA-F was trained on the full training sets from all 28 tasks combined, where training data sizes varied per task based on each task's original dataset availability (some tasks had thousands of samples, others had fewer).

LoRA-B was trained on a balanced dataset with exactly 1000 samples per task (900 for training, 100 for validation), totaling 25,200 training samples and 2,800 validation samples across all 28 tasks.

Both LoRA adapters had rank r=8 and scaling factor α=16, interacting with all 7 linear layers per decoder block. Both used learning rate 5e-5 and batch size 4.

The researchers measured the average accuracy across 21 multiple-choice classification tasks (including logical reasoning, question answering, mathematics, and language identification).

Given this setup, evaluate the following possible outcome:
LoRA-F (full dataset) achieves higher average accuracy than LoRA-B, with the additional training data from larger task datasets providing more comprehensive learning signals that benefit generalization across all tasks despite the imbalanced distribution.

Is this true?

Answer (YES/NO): YES